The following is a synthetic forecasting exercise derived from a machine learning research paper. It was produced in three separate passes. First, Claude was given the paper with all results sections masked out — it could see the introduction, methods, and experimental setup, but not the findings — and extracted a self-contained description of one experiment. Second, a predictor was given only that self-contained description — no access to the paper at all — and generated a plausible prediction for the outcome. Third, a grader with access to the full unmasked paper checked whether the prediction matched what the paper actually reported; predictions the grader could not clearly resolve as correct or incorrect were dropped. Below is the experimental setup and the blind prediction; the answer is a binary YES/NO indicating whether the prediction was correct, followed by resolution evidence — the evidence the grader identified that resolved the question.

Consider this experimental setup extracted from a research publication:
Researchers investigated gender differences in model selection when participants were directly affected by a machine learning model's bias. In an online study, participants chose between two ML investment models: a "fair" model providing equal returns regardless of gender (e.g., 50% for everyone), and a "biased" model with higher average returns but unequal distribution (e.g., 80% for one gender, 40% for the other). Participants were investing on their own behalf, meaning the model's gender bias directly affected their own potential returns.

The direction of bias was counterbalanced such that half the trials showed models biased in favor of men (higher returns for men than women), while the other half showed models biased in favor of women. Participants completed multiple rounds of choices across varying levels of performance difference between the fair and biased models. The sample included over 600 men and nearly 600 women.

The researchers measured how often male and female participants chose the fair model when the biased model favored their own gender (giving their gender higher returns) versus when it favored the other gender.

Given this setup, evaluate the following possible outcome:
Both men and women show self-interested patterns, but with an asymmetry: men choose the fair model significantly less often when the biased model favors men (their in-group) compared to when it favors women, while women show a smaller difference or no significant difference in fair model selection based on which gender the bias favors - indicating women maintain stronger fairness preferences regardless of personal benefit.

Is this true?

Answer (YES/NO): NO